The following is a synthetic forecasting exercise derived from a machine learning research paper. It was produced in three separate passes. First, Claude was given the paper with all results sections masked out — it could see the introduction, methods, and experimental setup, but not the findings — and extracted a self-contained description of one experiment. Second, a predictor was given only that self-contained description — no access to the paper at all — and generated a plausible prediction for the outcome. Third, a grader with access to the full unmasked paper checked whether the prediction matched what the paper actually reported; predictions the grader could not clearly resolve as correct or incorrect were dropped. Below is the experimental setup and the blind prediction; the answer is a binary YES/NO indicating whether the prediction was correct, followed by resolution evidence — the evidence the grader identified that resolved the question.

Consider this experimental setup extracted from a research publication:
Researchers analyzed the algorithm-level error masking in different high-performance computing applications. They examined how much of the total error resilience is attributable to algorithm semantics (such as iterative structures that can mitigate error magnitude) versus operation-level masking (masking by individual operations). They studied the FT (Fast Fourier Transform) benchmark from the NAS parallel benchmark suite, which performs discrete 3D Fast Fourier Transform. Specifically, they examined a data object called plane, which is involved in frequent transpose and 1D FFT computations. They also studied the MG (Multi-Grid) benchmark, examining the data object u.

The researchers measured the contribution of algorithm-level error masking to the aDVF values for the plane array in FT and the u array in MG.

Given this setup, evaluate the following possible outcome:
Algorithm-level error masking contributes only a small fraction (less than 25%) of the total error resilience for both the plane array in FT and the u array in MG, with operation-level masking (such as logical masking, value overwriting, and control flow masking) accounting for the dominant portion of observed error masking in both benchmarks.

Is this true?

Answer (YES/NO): NO